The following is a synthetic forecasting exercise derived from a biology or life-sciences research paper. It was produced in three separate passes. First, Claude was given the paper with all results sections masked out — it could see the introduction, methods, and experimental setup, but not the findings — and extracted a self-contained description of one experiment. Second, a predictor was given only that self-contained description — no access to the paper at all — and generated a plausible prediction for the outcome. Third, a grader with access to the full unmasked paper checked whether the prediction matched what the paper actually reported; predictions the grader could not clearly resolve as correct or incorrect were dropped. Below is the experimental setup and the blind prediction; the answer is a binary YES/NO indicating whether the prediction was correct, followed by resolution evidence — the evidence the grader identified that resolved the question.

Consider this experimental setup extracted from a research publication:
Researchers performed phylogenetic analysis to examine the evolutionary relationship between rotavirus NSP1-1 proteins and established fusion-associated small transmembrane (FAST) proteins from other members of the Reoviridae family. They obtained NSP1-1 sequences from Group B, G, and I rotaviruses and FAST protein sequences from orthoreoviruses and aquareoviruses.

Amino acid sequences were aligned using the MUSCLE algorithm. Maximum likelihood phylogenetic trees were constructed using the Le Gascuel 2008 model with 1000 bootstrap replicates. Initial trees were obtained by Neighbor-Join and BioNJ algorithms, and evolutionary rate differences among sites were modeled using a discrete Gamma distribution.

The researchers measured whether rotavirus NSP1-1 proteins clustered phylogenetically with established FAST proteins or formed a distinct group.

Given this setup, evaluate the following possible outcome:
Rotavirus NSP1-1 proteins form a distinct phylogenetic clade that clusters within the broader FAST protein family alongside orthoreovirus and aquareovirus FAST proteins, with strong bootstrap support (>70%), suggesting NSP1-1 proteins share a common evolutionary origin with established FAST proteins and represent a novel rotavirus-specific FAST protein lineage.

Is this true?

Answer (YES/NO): NO